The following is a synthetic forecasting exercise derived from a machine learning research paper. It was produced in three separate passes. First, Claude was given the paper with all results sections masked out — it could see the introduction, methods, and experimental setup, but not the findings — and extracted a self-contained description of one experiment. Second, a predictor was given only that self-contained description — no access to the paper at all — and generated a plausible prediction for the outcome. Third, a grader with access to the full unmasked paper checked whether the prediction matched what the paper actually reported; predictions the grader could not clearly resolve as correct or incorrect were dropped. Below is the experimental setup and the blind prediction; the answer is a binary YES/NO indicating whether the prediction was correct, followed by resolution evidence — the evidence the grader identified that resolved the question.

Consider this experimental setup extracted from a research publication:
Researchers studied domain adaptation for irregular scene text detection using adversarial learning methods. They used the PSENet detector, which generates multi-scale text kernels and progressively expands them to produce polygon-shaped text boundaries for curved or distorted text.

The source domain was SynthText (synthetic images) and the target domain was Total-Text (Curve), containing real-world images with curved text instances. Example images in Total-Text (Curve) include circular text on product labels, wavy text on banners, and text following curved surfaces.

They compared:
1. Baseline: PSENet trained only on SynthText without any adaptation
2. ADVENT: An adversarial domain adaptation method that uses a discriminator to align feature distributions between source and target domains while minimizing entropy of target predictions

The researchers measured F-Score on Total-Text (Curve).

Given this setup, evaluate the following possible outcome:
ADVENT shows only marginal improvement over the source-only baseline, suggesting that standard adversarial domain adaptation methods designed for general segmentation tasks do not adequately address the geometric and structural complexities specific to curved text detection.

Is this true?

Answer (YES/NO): NO